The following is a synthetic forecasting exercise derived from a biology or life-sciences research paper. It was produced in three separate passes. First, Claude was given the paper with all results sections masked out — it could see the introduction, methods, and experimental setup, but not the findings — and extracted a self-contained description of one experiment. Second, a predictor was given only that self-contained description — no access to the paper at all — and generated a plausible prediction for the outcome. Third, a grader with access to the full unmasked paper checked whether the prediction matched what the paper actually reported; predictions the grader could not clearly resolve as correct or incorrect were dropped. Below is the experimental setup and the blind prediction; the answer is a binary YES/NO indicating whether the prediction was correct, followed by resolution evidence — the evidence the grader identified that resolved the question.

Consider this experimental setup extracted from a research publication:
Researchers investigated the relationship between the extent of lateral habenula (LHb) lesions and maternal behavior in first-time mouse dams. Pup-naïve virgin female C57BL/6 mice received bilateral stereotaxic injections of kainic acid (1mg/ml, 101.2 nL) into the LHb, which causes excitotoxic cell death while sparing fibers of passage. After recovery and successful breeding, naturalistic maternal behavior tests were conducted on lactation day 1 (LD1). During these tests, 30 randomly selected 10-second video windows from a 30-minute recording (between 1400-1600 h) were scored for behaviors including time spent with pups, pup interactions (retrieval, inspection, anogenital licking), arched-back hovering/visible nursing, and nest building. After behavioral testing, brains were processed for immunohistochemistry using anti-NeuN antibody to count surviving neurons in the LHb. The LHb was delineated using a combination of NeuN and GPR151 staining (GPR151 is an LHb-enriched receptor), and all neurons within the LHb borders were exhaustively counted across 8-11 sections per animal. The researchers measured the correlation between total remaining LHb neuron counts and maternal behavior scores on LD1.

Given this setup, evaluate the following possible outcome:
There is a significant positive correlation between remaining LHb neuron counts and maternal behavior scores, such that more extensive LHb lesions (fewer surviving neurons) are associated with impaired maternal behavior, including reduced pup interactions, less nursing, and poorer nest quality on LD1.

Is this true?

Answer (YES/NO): YES